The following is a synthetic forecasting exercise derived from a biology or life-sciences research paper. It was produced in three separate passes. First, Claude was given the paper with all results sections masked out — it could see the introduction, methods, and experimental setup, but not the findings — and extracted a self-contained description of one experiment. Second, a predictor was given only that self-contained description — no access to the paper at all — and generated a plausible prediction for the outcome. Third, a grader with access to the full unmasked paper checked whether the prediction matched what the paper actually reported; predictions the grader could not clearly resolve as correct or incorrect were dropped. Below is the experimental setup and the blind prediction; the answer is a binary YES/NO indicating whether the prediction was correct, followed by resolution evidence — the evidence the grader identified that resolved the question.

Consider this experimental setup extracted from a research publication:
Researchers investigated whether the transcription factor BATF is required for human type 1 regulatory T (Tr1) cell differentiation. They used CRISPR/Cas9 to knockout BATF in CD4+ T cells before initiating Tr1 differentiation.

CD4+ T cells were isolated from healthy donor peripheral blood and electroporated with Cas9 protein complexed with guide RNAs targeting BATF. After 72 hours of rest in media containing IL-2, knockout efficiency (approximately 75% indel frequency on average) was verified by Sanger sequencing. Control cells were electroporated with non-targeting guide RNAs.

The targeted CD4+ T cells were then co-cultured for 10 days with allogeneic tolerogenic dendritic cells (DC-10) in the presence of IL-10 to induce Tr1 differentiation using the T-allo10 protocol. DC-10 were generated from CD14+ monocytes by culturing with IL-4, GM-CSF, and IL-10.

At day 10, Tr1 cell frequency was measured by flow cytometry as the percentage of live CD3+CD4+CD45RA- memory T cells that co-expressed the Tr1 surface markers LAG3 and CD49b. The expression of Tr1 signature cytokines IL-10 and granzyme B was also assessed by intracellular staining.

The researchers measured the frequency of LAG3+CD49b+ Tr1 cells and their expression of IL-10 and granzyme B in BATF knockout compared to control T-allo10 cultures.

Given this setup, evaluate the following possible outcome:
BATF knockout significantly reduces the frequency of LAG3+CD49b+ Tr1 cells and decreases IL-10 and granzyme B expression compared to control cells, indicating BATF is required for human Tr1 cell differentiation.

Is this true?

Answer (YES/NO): NO